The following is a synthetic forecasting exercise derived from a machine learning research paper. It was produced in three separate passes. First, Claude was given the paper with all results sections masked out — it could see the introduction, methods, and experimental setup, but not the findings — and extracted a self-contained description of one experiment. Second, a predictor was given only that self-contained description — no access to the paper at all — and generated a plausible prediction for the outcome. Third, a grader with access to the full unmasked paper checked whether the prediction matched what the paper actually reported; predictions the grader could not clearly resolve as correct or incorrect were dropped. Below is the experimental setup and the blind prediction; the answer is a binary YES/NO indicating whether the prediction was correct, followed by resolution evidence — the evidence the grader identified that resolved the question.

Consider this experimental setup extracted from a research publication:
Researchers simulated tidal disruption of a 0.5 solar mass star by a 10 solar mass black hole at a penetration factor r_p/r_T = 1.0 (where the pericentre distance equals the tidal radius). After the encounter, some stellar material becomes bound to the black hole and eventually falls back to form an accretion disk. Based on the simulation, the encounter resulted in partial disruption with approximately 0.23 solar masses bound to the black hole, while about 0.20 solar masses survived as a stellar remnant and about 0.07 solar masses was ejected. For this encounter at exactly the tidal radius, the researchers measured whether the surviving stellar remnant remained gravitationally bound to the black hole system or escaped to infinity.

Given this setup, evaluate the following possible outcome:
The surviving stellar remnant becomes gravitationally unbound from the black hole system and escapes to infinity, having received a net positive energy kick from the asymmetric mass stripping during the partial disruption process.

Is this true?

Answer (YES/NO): YES